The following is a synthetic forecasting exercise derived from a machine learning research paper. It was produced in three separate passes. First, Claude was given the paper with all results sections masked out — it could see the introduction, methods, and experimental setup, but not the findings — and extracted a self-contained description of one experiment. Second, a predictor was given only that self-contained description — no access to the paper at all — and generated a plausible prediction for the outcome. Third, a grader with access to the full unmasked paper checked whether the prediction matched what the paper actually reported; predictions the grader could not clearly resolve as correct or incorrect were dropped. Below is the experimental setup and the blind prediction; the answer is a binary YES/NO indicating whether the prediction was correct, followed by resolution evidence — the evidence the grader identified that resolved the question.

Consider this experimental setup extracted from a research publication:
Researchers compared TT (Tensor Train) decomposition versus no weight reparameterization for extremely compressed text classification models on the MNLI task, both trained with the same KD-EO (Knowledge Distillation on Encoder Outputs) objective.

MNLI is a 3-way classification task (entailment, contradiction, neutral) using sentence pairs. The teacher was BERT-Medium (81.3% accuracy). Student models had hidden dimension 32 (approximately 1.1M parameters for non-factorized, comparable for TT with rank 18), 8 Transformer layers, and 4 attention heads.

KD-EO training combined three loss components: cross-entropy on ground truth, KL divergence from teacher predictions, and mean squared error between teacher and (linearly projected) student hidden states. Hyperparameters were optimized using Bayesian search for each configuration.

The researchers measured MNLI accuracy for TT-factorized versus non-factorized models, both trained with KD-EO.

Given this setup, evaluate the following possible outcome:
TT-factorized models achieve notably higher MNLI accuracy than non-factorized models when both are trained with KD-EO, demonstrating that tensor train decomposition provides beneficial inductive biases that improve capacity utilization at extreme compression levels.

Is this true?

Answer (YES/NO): YES